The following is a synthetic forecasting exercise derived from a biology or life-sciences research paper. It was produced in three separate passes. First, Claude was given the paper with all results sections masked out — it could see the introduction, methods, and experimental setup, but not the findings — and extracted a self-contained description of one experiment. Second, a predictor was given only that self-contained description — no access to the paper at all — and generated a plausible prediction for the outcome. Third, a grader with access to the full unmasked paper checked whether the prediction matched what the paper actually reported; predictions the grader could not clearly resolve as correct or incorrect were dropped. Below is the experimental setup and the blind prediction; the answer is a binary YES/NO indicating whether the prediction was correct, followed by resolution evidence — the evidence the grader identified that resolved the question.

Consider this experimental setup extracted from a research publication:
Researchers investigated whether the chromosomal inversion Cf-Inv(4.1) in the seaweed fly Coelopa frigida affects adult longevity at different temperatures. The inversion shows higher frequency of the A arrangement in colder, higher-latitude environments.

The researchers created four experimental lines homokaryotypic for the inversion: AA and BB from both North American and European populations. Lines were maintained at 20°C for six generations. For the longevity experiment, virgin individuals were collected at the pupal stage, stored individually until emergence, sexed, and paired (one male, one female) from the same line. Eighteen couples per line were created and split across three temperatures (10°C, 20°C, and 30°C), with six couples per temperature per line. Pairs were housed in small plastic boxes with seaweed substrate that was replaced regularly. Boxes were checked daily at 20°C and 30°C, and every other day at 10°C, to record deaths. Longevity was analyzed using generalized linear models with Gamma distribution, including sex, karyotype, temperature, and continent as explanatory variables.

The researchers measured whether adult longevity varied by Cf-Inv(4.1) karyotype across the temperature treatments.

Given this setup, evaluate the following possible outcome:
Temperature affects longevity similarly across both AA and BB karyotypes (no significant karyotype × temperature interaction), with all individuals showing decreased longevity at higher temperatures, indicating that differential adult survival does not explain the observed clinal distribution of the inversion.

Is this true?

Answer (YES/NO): YES